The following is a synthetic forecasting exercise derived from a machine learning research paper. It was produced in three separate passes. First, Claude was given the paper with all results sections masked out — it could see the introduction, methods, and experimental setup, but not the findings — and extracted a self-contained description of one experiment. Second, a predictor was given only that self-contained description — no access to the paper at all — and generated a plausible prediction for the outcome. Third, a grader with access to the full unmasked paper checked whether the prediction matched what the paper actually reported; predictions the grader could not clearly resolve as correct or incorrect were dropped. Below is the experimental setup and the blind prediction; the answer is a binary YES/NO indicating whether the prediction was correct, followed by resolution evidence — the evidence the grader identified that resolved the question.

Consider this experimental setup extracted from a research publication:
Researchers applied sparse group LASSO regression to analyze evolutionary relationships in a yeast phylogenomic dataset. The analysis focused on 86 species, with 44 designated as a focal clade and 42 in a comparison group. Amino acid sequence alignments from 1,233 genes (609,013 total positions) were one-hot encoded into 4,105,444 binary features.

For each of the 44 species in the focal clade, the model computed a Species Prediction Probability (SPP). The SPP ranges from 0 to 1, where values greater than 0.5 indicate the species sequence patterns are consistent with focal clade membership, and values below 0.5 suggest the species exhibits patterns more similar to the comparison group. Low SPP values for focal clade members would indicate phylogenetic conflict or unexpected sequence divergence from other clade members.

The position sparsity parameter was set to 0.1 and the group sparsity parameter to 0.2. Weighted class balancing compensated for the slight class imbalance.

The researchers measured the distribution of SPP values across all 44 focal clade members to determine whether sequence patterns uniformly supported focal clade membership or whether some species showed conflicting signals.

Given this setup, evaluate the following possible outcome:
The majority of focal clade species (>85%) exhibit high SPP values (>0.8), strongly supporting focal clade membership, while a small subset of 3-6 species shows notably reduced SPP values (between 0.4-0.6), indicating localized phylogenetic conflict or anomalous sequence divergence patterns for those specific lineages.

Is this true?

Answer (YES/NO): NO